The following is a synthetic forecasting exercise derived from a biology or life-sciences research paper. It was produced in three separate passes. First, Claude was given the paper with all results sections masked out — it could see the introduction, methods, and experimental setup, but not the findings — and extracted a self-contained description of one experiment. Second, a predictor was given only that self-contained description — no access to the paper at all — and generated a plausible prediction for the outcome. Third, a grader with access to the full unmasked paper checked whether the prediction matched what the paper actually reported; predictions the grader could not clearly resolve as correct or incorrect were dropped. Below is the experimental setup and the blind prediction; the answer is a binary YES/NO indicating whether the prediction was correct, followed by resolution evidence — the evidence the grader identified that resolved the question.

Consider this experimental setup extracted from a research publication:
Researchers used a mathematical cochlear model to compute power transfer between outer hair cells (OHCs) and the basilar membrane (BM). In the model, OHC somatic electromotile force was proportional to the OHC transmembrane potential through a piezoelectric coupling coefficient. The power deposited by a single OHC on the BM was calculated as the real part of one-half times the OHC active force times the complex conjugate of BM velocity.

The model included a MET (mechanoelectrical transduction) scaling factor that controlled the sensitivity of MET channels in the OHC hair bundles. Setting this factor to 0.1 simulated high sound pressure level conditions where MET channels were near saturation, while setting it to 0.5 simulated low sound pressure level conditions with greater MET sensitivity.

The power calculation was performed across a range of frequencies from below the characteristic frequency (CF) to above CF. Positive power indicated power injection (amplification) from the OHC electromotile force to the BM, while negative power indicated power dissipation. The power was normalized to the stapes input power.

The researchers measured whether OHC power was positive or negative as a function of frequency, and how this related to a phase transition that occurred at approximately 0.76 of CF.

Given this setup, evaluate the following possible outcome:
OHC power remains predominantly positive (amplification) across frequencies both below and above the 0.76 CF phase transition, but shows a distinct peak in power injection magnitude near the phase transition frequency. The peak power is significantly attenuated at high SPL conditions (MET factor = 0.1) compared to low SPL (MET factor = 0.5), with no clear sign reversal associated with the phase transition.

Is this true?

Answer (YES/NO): NO